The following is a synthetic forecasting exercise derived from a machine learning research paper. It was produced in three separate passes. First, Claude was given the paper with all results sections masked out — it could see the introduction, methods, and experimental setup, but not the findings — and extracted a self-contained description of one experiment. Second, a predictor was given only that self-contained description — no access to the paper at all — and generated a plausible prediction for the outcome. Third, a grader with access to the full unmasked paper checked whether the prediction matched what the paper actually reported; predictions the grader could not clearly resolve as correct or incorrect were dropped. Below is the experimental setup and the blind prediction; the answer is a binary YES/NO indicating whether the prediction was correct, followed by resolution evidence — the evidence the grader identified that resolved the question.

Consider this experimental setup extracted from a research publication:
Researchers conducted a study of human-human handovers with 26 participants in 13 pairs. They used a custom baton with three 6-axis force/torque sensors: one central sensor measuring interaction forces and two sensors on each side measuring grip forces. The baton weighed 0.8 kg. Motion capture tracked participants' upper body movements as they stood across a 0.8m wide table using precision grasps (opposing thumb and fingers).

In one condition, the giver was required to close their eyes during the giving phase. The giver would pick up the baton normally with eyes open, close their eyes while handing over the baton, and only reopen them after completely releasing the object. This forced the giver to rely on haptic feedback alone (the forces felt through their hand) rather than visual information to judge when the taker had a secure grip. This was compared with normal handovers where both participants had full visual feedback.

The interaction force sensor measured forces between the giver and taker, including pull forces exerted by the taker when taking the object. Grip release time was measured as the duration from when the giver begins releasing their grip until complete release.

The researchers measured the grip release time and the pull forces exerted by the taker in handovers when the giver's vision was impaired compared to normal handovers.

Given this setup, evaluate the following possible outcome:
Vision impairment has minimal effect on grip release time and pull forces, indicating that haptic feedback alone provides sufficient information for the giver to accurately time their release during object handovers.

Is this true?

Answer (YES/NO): NO